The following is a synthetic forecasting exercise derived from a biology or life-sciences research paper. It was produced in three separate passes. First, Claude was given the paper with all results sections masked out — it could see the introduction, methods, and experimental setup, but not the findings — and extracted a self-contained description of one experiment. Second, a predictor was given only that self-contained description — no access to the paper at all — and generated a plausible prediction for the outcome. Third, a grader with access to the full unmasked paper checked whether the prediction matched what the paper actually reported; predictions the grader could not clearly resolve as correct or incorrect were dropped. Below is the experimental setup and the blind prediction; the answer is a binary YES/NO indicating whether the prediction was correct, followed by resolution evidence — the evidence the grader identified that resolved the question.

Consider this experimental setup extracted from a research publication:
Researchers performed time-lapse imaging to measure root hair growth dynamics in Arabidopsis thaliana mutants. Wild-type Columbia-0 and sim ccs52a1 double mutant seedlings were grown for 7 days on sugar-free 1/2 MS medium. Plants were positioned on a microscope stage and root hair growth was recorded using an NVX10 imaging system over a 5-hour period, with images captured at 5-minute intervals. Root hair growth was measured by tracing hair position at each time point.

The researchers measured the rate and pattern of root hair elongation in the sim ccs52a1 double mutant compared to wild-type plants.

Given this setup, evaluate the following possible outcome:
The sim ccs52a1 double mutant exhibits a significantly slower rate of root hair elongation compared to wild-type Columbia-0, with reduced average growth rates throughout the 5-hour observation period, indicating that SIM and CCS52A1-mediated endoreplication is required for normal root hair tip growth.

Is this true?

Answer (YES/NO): YES